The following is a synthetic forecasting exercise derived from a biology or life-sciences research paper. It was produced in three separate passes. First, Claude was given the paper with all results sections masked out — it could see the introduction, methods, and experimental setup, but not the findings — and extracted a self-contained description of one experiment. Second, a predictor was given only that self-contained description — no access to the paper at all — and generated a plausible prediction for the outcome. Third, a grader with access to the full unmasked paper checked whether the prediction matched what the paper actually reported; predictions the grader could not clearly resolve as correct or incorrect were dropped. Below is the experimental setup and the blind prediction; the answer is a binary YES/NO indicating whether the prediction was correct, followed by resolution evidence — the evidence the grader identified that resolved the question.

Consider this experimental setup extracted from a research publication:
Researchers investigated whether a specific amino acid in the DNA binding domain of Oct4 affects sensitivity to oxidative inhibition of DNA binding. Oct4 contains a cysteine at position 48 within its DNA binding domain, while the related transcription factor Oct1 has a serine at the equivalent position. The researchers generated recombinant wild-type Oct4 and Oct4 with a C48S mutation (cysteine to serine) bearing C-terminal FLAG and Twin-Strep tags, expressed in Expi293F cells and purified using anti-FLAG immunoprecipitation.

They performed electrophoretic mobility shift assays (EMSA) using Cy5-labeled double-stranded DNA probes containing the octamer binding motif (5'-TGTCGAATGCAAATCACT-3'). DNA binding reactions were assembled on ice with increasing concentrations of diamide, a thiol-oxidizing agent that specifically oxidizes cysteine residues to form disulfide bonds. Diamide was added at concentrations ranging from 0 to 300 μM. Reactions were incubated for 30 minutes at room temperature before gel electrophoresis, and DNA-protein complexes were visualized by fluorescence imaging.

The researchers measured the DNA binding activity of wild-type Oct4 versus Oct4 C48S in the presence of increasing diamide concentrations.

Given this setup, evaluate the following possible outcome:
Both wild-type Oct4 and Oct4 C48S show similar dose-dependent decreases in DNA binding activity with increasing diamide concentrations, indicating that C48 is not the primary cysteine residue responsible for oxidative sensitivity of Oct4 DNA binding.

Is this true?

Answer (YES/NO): NO